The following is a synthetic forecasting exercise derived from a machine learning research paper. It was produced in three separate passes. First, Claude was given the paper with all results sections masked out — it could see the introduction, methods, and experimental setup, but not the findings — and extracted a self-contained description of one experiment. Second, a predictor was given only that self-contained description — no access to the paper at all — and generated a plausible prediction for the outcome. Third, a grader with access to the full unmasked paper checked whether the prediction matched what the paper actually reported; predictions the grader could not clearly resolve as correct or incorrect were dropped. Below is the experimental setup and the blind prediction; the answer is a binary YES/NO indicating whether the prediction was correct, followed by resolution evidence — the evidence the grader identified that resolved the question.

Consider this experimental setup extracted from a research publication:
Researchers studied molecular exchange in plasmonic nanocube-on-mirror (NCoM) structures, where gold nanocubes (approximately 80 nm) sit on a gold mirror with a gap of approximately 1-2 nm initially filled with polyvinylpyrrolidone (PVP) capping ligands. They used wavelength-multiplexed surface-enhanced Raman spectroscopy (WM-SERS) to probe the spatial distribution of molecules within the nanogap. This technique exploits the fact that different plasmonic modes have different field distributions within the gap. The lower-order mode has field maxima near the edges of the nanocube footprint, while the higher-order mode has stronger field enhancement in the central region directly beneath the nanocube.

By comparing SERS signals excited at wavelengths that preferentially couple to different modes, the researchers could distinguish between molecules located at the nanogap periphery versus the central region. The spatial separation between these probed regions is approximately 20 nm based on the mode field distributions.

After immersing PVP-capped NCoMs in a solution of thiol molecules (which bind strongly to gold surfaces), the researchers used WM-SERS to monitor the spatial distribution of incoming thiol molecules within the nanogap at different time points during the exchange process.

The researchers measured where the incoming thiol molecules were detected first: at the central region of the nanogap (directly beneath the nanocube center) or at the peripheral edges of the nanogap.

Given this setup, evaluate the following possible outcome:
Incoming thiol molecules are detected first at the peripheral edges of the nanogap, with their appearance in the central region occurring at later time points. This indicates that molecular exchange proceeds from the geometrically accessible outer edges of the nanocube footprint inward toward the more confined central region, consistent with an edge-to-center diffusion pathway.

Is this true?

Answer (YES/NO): YES